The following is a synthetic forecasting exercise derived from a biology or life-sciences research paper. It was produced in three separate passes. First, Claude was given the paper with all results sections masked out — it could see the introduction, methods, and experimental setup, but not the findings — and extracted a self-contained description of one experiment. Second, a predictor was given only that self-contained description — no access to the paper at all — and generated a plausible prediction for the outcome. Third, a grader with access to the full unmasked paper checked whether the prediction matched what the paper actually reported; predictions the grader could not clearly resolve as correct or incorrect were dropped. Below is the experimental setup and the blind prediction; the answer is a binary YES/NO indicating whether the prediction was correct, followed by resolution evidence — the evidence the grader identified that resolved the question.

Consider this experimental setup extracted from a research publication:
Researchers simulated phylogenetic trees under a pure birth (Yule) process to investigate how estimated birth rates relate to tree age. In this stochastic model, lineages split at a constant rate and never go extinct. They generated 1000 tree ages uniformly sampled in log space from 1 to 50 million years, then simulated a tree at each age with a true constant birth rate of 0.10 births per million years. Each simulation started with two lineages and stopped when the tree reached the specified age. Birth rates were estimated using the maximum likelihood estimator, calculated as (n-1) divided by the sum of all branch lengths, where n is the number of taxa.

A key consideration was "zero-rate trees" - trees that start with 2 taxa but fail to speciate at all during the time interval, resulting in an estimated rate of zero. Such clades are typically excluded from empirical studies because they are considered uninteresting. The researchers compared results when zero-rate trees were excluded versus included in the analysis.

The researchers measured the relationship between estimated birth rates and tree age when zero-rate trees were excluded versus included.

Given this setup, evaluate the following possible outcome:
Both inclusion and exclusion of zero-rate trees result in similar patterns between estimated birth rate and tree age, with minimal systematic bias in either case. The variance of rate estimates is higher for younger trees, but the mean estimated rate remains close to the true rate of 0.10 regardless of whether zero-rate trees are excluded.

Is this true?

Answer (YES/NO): NO